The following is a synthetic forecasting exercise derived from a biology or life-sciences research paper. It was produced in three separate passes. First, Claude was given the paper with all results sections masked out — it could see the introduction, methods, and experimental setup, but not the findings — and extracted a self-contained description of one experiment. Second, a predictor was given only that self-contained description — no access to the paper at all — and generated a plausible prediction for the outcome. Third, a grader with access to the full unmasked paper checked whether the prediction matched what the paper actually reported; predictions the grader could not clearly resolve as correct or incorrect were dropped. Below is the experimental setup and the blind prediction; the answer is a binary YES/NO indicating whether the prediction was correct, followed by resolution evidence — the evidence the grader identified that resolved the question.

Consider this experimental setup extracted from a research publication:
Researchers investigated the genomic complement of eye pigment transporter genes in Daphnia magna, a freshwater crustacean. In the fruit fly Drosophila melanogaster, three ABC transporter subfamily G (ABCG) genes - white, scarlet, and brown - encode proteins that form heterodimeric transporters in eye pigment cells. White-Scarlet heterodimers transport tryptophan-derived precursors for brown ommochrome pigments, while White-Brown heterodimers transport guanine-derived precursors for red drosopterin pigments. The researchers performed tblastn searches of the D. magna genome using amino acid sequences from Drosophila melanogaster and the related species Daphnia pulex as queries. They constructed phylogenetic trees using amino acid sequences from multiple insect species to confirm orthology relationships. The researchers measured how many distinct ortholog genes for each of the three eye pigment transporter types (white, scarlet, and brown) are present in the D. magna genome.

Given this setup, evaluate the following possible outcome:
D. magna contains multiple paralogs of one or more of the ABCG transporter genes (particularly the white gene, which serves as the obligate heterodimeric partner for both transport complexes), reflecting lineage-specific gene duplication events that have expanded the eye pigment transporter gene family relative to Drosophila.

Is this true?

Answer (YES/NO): YES